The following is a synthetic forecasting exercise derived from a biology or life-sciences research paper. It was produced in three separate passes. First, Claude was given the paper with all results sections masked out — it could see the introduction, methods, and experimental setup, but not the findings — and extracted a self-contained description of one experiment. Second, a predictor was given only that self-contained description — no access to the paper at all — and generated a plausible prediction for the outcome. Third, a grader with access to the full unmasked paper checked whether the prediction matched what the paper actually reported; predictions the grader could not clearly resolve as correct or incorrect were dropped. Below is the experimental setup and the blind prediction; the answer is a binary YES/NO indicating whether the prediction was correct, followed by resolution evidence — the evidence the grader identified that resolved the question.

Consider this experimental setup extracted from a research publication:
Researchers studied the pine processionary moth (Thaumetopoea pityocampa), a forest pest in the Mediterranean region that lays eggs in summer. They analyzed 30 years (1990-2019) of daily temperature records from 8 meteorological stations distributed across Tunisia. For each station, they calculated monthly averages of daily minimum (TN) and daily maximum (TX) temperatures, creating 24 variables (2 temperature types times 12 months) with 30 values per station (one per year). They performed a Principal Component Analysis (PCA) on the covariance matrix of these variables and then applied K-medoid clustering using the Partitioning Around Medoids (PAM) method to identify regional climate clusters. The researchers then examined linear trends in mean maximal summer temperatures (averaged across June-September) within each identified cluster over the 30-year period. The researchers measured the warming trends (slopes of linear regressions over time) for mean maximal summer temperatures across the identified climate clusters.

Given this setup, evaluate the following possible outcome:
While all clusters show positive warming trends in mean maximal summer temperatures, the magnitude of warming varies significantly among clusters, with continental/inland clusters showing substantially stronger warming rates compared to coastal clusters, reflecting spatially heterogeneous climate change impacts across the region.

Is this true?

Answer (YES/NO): NO